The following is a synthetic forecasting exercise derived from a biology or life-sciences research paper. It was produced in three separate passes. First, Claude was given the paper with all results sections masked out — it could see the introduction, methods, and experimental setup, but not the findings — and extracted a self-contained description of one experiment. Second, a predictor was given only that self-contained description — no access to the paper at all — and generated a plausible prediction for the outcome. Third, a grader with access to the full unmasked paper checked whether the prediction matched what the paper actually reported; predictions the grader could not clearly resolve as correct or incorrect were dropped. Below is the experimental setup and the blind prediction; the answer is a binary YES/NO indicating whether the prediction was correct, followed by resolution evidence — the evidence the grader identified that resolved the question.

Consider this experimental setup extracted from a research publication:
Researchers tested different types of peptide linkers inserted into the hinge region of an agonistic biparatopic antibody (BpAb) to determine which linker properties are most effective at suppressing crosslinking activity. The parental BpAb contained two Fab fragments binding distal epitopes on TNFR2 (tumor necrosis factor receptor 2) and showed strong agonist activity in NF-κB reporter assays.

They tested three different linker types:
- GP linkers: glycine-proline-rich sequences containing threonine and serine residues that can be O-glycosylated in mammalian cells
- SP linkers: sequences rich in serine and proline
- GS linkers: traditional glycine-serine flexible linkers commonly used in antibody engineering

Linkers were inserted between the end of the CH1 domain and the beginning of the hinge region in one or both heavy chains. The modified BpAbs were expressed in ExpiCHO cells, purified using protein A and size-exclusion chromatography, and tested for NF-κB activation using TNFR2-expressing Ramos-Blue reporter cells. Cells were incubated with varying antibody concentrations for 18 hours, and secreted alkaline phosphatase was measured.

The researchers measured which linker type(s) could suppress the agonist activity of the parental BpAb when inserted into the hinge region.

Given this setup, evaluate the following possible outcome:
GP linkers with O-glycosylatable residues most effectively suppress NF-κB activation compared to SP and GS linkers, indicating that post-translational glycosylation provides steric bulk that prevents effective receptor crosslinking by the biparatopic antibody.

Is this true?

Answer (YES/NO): NO